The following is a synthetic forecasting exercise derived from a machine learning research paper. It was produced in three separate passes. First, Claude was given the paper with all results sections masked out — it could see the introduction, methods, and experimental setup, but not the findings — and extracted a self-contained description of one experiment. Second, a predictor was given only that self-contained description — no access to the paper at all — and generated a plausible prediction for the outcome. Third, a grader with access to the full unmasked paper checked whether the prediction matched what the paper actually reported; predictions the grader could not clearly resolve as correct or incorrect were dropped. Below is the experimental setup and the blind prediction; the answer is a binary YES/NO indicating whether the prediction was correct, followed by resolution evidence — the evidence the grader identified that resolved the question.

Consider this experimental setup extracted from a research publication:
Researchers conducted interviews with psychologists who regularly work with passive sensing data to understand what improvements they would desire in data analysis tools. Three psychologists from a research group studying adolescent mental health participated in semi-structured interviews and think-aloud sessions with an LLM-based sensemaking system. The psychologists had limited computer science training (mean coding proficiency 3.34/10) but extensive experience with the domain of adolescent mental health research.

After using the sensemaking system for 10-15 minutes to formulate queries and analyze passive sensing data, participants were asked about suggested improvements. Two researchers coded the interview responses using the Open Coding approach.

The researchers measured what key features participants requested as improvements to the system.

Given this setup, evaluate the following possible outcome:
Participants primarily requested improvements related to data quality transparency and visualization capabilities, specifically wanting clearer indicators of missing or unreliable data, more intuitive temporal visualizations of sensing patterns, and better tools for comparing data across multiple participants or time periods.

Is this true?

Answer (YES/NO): NO